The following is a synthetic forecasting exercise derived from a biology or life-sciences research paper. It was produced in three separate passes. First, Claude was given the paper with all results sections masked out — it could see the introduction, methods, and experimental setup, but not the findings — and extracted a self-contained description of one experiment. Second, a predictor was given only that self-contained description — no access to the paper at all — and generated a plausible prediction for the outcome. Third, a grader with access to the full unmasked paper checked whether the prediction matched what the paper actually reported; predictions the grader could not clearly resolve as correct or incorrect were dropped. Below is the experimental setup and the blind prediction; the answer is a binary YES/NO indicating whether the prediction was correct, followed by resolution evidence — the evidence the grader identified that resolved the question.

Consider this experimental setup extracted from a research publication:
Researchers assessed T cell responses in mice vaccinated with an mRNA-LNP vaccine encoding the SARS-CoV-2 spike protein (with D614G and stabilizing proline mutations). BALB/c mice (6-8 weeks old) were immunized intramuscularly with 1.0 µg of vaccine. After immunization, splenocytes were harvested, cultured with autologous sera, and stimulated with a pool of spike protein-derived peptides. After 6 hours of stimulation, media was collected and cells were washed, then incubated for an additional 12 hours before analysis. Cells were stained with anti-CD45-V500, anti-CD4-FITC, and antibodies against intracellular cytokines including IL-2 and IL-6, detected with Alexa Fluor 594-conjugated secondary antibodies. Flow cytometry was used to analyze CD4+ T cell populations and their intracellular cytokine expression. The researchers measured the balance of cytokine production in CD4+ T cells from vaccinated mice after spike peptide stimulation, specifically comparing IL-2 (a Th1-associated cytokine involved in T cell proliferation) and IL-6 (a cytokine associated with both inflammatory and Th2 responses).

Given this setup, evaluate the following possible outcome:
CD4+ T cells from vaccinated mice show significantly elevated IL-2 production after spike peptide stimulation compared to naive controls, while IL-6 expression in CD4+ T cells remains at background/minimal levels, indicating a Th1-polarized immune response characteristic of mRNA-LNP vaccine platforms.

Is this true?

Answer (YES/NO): NO